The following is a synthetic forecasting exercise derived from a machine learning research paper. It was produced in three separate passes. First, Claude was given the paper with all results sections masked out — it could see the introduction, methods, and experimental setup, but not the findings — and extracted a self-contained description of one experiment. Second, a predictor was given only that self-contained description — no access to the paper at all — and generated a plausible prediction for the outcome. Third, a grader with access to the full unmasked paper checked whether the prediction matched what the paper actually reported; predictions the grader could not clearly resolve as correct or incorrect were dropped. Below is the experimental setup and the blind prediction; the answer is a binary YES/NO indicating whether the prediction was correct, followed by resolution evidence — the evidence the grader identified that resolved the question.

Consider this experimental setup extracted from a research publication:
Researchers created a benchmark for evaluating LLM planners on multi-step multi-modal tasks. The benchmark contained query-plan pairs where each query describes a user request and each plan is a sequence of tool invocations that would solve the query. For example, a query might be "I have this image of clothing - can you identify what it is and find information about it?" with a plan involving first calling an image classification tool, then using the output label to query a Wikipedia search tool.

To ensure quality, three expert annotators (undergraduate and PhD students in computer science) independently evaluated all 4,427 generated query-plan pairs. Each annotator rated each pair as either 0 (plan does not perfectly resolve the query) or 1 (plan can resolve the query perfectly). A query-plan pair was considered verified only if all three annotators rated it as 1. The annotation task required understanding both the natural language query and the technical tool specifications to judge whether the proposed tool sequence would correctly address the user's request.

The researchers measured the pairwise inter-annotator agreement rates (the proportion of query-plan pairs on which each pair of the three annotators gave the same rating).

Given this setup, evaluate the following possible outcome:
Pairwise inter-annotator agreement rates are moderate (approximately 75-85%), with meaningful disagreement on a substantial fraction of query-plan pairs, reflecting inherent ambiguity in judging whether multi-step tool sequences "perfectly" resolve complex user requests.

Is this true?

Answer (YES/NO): NO